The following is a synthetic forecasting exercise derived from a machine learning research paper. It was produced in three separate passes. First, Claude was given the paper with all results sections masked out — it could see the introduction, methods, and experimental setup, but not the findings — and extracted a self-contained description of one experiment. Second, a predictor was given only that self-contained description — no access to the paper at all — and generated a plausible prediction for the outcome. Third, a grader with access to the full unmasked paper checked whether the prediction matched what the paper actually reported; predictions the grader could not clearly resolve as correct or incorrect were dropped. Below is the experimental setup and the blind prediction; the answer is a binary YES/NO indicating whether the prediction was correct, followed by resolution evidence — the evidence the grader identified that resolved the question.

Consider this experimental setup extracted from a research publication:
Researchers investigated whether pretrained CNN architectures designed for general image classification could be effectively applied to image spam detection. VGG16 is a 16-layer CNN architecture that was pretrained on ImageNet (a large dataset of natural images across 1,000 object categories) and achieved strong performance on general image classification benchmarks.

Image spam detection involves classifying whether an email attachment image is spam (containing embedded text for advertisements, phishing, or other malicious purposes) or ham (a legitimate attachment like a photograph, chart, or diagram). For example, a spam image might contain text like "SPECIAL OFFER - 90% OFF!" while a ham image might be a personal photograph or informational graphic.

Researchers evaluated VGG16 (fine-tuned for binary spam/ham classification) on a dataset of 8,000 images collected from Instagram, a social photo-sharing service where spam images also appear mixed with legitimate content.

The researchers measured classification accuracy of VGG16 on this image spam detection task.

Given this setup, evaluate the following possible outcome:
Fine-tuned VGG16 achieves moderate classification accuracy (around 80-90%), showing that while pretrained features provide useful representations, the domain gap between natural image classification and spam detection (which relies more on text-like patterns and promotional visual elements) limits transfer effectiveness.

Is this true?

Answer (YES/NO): YES